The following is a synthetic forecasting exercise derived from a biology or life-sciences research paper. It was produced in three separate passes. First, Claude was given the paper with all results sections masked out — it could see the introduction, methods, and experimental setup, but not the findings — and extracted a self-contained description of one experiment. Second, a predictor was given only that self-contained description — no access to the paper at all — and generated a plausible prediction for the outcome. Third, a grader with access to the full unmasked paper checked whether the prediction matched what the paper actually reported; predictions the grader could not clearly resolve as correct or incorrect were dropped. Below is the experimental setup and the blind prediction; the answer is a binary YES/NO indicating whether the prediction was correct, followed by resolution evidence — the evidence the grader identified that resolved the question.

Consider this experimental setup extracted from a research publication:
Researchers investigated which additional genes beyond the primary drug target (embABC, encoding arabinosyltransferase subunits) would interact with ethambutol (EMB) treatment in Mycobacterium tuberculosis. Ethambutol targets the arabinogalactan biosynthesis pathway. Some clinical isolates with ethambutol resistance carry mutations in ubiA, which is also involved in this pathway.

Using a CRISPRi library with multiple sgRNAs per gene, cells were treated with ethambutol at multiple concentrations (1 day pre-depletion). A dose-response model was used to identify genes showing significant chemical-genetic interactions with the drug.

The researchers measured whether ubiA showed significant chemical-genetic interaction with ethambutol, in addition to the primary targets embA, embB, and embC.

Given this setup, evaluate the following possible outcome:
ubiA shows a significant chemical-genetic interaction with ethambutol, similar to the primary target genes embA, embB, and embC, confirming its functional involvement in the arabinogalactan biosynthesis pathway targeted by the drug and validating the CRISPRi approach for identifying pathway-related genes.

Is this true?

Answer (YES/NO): NO